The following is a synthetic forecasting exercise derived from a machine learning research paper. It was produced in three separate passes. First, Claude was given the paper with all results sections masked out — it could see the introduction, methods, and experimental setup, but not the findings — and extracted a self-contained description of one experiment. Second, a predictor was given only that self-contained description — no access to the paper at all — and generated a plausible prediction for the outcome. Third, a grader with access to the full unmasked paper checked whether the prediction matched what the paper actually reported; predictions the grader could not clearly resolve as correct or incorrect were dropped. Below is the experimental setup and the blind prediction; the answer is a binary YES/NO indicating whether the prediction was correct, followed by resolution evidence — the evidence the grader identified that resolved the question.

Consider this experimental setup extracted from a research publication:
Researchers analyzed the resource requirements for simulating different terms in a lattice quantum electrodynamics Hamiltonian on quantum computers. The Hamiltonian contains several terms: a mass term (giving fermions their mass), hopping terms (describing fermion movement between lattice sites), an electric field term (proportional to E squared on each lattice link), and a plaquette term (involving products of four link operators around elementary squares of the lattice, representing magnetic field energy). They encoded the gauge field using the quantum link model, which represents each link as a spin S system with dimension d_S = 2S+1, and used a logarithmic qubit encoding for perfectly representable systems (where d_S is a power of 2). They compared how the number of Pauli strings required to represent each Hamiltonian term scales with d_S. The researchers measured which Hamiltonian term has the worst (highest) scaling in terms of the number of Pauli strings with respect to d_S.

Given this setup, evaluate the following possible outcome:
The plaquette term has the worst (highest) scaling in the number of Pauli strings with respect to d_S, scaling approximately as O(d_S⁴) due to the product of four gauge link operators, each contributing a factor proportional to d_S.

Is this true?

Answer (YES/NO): YES